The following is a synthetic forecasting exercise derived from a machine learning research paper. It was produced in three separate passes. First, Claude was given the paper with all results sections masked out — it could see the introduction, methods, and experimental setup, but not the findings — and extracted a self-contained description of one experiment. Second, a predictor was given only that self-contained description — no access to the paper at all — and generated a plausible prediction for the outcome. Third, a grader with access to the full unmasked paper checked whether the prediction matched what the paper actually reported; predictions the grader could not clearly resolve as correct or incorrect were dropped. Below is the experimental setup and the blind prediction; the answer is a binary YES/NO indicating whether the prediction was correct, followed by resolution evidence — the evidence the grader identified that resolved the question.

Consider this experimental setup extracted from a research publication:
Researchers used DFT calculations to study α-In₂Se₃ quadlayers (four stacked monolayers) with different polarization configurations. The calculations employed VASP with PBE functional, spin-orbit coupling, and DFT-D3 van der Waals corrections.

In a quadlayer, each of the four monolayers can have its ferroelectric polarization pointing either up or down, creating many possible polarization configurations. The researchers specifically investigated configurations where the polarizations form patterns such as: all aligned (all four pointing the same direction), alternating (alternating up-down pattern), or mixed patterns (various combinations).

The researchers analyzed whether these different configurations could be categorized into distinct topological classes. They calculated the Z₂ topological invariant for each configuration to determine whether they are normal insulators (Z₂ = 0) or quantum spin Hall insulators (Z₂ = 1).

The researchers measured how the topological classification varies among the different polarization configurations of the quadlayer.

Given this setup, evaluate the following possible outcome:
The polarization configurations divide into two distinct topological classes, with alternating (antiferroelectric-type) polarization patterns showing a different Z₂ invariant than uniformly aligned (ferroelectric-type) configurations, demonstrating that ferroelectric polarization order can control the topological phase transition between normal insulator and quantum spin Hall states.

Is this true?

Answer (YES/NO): YES